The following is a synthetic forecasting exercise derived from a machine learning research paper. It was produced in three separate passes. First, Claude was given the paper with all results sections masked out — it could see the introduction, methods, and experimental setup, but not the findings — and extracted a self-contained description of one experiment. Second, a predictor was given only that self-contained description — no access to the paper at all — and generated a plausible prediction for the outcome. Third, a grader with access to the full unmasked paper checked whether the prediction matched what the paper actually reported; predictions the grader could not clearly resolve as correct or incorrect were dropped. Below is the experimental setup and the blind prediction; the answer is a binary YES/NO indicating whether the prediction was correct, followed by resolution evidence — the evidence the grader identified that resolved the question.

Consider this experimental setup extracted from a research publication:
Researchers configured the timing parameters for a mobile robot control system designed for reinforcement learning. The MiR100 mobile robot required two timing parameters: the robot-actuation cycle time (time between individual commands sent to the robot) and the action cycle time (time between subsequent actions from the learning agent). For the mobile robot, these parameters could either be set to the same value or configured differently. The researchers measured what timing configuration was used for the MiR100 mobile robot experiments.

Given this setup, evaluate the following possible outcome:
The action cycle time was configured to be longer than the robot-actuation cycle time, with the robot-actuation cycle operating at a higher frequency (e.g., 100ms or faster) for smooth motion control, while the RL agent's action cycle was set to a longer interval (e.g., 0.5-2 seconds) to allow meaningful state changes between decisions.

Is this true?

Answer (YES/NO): NO